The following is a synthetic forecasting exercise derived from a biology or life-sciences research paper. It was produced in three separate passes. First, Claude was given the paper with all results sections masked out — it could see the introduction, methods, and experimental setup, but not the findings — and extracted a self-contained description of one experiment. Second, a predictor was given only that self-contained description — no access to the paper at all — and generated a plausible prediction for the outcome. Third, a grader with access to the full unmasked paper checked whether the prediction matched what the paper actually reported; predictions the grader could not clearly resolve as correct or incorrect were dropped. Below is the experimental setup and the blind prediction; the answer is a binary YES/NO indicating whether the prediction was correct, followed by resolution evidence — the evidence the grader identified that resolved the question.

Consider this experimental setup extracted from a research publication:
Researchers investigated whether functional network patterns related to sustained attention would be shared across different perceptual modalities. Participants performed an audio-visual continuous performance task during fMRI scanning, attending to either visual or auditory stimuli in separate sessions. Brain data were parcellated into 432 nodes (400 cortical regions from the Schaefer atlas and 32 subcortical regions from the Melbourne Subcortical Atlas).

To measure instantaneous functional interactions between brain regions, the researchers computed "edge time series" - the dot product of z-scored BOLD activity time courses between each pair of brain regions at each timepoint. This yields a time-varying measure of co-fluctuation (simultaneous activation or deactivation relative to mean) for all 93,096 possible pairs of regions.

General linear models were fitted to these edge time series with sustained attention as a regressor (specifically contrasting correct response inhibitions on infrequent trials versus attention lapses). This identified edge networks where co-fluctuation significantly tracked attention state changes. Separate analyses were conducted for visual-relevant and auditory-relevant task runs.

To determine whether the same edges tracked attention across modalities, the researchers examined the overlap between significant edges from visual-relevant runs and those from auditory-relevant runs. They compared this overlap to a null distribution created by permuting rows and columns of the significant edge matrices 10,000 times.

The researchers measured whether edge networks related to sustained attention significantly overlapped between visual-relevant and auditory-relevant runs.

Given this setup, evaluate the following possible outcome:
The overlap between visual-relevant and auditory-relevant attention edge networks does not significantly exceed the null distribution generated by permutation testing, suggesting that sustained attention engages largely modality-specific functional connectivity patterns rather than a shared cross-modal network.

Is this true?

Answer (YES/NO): NO